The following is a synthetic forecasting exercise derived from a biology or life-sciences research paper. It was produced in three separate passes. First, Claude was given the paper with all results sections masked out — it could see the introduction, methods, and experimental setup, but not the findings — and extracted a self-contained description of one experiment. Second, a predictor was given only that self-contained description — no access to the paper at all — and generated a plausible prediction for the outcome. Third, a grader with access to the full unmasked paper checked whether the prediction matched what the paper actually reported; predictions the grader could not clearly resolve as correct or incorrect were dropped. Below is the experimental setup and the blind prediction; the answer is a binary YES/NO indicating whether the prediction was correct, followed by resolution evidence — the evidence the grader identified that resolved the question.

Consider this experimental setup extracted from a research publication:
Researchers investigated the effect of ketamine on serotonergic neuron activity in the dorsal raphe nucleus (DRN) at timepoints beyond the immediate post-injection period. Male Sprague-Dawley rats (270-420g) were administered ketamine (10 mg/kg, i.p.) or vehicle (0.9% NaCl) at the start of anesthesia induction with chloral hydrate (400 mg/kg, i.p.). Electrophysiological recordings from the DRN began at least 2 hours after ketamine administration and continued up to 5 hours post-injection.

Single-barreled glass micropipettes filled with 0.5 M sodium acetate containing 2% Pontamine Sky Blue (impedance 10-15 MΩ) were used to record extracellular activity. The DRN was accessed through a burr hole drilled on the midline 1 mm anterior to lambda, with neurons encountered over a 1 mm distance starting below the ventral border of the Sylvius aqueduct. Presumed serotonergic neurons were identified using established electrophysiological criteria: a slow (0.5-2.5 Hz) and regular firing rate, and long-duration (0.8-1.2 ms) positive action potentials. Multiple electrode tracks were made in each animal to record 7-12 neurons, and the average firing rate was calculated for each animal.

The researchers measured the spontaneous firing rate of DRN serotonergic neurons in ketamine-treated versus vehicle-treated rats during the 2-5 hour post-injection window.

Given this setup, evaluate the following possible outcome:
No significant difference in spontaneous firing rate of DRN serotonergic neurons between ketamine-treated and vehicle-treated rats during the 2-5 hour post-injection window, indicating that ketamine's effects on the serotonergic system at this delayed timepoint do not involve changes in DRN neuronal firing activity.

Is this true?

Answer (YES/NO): NO